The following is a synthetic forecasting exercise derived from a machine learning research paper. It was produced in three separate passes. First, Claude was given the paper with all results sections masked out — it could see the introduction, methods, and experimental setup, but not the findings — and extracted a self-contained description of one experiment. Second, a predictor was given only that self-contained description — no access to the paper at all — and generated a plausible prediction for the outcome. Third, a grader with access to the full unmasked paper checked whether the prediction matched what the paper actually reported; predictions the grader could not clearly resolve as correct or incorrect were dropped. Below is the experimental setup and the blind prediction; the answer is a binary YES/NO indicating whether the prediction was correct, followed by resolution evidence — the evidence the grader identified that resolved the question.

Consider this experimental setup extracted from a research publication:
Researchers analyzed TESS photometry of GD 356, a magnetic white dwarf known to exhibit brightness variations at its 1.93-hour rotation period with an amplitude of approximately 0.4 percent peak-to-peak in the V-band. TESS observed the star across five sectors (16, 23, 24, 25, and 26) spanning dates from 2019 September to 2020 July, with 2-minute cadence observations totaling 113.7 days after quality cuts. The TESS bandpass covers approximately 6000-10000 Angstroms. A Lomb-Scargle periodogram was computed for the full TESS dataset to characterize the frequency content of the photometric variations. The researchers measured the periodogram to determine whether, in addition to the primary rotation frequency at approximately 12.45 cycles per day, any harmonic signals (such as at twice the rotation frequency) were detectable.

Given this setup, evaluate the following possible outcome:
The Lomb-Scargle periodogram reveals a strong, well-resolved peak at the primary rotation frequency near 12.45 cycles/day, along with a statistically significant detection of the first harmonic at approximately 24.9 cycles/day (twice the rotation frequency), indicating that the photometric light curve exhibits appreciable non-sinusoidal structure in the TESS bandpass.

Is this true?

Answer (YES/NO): YES